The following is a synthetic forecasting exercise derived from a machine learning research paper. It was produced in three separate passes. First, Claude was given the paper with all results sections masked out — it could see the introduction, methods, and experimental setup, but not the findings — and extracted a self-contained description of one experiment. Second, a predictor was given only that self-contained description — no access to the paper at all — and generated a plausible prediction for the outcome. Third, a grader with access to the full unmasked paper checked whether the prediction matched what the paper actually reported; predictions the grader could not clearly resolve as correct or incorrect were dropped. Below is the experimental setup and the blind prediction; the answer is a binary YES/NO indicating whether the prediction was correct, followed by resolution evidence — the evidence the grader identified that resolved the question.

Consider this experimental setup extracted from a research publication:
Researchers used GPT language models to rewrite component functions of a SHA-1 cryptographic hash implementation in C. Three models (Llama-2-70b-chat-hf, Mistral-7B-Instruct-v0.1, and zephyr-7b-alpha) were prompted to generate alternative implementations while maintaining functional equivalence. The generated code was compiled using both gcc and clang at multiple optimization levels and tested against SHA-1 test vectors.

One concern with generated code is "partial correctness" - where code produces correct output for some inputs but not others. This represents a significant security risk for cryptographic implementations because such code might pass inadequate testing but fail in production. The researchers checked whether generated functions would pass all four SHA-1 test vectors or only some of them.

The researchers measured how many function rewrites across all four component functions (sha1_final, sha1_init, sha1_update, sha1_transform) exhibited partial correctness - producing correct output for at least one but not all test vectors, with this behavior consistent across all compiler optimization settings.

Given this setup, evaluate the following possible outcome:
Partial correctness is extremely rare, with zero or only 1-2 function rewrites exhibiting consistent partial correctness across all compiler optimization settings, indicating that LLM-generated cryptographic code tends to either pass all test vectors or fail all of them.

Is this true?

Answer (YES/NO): NO